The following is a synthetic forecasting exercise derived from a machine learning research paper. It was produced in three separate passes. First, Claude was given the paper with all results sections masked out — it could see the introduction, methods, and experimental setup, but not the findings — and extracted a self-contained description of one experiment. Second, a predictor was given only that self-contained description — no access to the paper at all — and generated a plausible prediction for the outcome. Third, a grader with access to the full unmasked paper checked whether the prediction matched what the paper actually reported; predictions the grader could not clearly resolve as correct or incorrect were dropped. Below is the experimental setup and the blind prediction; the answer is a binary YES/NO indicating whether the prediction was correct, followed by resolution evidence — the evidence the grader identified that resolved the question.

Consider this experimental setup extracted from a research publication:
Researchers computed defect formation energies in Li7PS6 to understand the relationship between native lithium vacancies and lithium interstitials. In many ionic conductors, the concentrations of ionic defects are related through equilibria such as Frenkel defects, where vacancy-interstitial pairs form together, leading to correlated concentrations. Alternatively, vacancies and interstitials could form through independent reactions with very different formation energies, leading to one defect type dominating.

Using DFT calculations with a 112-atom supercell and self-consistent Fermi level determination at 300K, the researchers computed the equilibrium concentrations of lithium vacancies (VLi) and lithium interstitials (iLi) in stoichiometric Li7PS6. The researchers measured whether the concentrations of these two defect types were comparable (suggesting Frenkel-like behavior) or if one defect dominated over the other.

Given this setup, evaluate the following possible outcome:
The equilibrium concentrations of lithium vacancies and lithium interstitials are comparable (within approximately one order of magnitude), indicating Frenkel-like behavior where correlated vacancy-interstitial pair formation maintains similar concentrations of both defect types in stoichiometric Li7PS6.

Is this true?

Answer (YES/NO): YES